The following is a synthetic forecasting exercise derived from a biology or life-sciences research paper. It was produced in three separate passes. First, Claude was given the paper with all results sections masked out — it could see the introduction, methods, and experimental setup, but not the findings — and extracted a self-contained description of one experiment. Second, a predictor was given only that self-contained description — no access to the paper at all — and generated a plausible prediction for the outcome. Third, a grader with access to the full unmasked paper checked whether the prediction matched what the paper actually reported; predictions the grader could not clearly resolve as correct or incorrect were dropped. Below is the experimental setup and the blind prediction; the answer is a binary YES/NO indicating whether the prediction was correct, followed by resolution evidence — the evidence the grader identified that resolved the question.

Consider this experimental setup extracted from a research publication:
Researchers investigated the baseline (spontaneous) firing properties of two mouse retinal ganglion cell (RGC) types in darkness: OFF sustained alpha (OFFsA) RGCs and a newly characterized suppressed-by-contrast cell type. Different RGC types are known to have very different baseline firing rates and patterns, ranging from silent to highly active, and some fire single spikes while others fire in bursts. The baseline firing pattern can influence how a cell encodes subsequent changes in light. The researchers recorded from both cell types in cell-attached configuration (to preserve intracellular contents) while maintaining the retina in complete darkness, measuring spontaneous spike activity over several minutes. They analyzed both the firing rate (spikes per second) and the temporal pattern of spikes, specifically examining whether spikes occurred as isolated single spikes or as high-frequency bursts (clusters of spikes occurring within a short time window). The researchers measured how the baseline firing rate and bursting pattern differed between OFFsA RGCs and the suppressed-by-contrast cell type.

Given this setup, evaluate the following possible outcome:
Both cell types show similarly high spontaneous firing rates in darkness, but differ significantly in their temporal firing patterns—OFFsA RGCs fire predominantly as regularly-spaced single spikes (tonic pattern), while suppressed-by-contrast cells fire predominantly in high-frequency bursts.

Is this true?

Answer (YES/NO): NO